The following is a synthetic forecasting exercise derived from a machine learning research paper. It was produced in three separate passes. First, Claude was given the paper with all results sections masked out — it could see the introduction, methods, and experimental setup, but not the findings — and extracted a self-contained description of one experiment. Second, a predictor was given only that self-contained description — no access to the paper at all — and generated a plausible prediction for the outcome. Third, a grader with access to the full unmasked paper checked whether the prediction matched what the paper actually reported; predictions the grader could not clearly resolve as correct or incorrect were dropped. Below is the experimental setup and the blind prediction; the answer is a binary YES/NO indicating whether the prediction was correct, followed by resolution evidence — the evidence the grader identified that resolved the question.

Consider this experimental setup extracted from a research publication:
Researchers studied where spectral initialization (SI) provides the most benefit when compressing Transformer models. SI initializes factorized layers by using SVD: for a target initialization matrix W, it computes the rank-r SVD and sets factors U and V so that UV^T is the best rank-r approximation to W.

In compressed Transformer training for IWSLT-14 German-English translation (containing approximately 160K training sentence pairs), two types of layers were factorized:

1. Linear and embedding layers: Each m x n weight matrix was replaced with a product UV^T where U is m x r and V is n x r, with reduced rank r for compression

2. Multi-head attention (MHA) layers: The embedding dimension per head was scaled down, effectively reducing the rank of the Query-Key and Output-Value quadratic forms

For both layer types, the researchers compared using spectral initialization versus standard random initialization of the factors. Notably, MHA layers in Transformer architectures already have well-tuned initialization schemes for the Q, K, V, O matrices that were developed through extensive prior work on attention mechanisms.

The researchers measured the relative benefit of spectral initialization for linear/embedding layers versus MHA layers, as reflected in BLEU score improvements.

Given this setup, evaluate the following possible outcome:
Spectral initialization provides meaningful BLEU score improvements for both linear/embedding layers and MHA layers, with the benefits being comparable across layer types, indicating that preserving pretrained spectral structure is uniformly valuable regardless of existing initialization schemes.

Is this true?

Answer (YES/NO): NO